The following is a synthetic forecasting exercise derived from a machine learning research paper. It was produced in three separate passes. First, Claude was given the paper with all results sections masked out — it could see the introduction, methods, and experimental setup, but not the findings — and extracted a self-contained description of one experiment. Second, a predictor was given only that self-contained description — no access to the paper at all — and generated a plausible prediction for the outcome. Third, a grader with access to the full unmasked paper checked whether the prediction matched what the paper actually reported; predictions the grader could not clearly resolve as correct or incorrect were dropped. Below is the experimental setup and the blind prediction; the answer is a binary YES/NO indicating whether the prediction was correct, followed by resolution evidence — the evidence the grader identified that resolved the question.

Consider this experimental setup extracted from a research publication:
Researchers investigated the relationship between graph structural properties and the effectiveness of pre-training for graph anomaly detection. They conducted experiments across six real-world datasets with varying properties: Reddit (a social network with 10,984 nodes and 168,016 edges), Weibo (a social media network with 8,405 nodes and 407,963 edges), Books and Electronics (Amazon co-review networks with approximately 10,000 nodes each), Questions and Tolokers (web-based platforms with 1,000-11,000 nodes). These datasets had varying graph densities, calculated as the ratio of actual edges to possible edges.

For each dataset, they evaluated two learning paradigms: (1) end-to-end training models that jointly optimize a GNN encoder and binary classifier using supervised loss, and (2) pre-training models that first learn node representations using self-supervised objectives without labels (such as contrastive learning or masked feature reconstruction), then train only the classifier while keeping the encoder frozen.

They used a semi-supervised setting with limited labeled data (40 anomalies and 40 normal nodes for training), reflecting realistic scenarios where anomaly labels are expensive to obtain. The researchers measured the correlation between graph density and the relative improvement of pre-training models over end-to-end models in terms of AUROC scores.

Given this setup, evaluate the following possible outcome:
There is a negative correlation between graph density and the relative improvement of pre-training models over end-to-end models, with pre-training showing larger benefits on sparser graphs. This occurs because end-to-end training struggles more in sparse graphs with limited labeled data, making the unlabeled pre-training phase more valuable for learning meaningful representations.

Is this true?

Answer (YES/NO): YES